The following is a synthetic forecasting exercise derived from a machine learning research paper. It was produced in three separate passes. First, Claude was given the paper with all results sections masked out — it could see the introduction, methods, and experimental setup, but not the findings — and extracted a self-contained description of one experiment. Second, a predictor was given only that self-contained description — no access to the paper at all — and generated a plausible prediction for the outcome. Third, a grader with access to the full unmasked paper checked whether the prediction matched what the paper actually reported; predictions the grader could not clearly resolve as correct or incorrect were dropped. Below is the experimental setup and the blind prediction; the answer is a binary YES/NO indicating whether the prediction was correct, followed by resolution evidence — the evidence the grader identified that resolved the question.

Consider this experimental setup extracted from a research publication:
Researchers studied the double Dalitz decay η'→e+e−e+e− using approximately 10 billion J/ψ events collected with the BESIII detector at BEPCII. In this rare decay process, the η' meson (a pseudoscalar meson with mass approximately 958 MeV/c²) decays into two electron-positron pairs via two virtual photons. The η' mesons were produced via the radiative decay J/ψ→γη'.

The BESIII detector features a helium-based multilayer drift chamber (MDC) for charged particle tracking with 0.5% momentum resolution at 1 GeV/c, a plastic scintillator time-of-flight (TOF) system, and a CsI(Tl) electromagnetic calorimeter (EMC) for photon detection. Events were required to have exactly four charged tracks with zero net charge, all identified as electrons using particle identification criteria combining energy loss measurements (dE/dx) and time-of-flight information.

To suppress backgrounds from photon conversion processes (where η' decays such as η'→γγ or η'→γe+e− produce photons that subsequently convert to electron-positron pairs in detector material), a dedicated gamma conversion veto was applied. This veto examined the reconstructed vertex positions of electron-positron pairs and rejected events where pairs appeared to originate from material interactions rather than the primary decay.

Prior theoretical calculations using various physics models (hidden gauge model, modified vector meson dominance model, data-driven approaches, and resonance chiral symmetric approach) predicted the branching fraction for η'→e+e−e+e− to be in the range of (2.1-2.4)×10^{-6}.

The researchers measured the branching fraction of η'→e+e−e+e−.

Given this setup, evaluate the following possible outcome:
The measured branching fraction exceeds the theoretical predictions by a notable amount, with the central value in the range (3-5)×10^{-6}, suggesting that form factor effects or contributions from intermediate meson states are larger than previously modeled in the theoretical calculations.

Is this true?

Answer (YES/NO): NO